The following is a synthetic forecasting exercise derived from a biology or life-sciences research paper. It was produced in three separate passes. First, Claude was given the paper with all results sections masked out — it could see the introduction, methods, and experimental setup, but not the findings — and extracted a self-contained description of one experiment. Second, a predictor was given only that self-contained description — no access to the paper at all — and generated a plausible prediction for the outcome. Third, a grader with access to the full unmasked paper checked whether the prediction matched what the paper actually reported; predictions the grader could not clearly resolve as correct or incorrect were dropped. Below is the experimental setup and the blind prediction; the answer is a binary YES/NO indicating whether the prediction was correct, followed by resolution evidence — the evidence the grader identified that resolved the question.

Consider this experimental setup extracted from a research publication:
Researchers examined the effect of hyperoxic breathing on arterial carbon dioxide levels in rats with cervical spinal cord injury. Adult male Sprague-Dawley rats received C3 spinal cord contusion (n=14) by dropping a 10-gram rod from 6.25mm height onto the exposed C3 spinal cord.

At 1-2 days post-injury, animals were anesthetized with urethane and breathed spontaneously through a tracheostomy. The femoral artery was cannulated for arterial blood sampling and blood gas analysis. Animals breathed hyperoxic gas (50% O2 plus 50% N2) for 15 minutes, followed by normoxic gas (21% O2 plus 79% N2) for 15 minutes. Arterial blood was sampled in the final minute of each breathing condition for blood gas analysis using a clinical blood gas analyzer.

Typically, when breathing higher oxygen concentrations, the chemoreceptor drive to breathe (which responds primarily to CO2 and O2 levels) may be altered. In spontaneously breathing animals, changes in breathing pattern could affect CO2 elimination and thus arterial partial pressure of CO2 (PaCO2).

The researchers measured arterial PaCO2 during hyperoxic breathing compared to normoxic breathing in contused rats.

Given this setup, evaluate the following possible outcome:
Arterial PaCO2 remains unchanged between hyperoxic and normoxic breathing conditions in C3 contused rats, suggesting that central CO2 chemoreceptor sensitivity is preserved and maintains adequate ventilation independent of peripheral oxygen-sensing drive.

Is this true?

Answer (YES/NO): NO